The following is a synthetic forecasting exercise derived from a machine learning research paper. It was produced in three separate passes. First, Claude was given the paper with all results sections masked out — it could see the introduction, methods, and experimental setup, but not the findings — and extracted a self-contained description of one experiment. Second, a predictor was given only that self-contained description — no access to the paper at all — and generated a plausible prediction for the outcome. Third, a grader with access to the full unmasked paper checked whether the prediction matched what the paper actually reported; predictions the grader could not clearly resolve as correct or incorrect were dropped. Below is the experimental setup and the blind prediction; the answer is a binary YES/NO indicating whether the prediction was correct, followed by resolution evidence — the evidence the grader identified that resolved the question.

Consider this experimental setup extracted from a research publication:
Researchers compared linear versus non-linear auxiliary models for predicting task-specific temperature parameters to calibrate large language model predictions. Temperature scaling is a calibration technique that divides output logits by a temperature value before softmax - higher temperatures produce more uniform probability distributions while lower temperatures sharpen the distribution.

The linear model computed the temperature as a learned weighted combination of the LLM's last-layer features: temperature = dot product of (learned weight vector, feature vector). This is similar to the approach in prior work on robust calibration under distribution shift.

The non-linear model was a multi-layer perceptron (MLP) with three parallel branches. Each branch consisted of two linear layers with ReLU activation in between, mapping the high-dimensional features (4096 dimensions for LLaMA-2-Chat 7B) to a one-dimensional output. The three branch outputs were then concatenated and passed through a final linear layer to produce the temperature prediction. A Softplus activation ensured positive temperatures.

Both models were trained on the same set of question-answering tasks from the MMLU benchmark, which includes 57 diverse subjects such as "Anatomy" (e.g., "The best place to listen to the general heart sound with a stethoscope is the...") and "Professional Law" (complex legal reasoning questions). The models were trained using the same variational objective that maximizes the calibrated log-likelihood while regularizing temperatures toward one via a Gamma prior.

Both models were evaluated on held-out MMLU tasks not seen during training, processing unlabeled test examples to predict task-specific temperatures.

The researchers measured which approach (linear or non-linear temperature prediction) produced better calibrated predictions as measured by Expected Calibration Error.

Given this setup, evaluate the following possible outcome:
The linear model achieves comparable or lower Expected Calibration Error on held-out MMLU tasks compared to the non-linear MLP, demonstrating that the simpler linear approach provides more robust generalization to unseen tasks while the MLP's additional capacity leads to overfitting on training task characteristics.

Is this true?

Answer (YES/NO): NO